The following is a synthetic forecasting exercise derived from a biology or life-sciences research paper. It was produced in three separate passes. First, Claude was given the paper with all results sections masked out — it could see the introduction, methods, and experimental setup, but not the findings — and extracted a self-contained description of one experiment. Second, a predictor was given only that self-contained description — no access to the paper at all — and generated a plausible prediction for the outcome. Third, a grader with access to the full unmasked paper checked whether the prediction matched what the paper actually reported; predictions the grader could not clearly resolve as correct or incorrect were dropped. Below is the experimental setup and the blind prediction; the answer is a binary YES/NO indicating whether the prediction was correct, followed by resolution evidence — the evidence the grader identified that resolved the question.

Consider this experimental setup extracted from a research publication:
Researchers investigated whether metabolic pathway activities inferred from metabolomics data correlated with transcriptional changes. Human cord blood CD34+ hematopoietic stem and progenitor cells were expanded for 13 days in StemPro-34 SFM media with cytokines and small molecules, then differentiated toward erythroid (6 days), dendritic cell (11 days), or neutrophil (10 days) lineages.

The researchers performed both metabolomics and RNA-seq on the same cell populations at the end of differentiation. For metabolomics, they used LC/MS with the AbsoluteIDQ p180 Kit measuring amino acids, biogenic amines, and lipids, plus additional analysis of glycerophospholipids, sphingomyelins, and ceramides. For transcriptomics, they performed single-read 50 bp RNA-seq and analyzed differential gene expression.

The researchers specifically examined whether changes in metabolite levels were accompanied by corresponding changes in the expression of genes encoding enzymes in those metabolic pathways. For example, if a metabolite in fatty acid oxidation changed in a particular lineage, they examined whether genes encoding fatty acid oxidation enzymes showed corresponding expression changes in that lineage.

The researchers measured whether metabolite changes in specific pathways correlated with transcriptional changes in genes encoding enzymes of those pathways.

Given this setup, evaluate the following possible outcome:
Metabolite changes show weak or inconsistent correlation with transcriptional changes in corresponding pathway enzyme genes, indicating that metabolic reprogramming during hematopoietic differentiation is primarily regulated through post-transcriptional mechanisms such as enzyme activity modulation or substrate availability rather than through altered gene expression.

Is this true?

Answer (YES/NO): NO